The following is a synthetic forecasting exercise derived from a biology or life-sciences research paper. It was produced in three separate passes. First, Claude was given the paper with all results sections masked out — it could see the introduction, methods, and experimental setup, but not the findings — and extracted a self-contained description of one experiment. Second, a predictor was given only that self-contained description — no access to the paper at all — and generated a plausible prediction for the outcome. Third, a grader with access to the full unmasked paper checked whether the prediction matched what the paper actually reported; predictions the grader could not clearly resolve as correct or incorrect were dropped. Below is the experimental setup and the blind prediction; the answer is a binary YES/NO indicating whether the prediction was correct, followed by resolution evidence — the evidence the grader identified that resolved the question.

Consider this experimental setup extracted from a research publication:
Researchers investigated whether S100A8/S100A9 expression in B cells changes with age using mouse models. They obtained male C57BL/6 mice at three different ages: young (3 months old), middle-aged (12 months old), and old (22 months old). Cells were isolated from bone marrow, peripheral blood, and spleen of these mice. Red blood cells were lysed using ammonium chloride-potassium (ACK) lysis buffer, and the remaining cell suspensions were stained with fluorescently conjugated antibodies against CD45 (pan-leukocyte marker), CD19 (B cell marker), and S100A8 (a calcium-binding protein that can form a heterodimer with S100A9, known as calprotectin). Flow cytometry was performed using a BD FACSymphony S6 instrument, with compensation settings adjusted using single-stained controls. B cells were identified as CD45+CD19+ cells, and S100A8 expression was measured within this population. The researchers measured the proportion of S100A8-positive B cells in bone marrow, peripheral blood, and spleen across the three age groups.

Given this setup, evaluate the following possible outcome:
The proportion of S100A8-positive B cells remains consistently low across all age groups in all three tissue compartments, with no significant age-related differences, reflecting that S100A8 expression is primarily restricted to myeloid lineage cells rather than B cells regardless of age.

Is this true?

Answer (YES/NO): NO